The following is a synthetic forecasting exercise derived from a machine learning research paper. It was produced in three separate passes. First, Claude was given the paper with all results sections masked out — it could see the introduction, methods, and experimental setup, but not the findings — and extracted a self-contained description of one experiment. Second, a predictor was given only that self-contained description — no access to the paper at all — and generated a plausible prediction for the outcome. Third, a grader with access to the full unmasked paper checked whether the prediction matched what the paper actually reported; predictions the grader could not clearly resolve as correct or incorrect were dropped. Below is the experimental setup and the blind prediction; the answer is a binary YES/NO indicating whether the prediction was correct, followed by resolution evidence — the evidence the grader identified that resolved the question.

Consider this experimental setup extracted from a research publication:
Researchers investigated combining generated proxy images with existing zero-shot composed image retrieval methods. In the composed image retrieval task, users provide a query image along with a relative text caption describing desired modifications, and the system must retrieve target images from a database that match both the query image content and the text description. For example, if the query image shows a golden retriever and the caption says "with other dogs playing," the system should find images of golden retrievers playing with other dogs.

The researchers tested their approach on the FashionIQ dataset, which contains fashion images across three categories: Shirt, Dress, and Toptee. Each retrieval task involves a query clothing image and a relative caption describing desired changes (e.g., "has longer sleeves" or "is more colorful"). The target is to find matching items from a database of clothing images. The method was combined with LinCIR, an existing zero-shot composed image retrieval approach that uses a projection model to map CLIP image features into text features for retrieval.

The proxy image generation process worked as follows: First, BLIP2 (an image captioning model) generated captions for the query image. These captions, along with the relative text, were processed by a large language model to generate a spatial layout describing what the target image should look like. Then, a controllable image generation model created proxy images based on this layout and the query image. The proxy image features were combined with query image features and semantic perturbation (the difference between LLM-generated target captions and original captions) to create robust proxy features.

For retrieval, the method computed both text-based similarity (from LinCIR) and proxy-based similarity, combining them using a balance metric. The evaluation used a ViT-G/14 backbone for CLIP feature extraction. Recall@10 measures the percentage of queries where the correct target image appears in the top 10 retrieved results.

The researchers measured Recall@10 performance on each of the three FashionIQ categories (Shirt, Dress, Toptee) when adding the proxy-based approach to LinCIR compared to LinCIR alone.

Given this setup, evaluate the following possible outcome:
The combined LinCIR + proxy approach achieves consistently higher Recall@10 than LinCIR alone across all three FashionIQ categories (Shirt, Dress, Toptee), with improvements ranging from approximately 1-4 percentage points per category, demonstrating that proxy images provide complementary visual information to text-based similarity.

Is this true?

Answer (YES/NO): NO